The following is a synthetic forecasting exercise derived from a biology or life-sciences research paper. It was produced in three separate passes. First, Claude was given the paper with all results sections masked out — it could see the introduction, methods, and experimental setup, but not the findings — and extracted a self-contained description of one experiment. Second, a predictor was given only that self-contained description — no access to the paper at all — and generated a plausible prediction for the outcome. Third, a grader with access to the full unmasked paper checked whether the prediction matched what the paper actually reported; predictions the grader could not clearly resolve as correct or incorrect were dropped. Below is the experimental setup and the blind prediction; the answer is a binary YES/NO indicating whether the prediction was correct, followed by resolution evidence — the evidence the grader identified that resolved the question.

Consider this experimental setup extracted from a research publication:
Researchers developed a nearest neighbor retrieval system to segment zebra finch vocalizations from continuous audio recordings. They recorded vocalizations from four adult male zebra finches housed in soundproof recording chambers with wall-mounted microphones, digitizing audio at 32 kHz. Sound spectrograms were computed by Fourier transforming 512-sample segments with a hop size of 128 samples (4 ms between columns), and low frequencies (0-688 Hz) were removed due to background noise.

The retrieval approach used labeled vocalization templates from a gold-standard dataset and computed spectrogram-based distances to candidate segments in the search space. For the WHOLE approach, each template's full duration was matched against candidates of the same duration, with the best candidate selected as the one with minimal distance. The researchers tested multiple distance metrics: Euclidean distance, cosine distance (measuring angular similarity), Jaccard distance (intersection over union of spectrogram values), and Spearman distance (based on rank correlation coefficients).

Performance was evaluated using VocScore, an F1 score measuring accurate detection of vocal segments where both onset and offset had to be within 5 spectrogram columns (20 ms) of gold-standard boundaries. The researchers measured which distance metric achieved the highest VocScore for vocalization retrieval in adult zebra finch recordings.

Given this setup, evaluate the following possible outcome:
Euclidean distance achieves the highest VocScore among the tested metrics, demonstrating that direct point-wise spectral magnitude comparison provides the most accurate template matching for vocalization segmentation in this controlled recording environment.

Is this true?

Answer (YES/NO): NO